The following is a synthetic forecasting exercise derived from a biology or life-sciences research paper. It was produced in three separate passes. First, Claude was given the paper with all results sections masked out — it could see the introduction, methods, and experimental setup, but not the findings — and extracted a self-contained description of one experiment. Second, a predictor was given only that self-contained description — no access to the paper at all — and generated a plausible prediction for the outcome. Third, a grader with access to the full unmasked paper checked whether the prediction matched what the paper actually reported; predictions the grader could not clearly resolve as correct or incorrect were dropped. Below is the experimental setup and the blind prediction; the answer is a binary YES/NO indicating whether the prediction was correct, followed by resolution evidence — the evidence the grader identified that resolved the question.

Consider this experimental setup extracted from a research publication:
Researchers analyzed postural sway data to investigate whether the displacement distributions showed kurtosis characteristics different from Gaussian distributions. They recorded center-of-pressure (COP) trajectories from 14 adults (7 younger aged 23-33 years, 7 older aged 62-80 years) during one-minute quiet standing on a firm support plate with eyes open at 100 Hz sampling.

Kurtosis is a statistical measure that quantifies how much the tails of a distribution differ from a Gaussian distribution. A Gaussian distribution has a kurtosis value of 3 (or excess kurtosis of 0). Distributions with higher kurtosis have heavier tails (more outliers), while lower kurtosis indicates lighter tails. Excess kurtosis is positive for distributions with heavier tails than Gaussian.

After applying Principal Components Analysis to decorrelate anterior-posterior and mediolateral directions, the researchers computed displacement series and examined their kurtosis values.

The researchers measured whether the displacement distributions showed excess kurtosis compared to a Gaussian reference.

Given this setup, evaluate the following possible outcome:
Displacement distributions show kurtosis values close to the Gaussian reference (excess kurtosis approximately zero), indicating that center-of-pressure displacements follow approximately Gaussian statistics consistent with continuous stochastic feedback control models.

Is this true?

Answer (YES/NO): NO